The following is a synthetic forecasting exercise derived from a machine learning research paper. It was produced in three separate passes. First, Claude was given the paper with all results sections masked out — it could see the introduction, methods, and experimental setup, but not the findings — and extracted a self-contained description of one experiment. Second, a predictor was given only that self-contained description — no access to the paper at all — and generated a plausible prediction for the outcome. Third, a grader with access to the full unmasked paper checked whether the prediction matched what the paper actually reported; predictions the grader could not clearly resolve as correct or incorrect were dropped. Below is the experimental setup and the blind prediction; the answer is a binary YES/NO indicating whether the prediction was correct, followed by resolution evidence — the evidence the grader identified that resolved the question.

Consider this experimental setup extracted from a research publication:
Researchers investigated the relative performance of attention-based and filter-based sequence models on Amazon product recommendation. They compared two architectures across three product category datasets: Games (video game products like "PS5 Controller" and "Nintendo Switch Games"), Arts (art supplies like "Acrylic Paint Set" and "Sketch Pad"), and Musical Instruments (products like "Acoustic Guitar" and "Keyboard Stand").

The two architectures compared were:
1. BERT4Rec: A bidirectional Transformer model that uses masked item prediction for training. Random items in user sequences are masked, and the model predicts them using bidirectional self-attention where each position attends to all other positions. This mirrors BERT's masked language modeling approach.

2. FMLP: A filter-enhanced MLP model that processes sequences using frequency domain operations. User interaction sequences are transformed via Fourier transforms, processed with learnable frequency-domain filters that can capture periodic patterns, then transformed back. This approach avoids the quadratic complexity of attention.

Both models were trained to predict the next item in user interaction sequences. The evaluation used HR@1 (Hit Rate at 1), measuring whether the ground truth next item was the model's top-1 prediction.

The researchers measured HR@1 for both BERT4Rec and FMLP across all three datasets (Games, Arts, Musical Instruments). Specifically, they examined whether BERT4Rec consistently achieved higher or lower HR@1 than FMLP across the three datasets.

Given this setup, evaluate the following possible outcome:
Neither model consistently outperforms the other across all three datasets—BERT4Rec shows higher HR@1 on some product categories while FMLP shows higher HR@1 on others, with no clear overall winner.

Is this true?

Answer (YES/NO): NO